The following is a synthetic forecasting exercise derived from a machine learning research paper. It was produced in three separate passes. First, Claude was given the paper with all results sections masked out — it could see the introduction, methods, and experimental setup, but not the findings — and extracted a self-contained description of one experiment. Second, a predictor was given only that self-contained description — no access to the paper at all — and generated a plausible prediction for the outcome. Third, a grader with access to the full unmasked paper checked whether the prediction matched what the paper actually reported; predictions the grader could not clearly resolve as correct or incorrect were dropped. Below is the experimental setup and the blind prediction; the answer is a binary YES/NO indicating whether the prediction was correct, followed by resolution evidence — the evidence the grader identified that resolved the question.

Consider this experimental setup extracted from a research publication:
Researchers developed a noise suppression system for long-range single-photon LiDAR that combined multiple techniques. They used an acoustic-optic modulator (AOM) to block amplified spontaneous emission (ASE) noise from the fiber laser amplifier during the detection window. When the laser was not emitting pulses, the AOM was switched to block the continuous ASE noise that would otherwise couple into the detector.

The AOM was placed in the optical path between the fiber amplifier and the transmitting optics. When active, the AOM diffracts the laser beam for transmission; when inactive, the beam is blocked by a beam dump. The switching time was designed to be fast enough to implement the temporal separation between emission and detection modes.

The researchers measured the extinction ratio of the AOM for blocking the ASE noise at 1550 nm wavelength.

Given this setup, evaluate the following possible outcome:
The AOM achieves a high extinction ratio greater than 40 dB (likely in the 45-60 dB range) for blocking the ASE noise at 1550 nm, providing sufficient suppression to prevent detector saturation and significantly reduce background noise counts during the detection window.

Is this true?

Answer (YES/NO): YES